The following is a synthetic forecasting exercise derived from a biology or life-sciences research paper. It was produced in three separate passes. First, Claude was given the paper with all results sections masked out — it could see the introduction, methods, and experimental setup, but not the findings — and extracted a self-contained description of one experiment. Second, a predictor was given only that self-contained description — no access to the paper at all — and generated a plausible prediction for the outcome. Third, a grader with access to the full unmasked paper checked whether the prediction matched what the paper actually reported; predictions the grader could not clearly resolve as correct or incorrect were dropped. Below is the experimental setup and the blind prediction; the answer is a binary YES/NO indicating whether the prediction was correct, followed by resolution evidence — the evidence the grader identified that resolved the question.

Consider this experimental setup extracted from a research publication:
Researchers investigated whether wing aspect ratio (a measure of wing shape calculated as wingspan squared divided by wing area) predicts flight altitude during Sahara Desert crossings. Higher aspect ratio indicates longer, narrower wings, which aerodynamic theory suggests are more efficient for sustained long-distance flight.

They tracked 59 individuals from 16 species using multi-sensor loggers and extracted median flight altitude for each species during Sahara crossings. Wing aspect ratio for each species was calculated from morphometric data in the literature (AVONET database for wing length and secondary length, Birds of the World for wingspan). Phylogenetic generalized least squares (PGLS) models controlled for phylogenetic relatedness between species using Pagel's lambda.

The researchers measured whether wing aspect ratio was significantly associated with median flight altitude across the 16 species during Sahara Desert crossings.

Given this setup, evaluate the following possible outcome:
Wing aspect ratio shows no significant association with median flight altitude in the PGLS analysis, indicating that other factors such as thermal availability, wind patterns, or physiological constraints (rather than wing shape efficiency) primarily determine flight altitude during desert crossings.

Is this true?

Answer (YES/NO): YES